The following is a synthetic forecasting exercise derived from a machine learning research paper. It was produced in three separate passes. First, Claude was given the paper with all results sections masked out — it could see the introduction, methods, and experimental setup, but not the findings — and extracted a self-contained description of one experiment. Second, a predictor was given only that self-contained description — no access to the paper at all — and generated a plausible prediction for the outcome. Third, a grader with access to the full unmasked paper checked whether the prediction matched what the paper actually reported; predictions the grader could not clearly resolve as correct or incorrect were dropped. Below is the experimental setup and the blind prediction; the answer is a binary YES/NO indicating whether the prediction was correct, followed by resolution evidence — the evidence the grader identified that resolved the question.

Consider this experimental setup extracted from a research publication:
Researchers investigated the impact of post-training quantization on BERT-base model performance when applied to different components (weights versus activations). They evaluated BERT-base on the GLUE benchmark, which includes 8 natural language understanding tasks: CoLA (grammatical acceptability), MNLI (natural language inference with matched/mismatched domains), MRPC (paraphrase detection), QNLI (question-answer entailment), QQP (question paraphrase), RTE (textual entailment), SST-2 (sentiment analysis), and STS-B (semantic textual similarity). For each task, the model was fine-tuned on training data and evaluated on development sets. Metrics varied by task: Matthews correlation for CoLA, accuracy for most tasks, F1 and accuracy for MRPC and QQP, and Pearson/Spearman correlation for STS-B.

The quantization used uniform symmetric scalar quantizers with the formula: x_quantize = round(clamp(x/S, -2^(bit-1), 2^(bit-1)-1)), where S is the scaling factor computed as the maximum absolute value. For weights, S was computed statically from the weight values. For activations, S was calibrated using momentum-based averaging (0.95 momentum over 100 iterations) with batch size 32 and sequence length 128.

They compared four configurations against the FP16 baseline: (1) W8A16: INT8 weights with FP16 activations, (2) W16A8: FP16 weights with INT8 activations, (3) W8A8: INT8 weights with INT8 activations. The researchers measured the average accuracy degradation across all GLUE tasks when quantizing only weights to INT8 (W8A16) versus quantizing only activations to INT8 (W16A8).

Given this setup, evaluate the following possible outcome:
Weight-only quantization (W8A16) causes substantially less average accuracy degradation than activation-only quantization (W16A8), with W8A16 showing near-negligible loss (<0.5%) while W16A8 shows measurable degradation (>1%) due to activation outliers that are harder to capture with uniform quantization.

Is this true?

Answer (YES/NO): YES